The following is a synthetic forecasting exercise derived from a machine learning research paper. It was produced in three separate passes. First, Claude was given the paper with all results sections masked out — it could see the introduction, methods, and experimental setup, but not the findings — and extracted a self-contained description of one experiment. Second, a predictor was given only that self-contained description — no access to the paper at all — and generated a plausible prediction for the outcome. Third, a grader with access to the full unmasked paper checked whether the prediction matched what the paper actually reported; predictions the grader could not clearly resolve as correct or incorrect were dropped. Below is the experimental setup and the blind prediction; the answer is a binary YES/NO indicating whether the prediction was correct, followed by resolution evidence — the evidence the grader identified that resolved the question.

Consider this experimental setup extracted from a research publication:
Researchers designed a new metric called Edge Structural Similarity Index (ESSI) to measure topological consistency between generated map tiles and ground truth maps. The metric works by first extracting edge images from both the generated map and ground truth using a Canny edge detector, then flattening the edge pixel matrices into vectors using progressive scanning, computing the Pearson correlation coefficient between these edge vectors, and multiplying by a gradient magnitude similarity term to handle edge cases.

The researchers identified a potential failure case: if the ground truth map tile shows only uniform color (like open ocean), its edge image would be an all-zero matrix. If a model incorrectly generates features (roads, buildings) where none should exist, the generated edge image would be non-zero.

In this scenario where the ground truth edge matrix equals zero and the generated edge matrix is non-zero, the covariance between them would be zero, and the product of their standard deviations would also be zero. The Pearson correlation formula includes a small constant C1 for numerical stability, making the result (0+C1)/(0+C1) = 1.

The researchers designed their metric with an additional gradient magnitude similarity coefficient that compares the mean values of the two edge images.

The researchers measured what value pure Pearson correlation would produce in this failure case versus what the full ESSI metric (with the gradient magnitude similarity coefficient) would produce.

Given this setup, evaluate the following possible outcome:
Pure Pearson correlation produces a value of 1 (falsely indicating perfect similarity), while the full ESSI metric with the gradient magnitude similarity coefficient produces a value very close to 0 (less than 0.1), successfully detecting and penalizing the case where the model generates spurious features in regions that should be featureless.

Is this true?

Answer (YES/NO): YES